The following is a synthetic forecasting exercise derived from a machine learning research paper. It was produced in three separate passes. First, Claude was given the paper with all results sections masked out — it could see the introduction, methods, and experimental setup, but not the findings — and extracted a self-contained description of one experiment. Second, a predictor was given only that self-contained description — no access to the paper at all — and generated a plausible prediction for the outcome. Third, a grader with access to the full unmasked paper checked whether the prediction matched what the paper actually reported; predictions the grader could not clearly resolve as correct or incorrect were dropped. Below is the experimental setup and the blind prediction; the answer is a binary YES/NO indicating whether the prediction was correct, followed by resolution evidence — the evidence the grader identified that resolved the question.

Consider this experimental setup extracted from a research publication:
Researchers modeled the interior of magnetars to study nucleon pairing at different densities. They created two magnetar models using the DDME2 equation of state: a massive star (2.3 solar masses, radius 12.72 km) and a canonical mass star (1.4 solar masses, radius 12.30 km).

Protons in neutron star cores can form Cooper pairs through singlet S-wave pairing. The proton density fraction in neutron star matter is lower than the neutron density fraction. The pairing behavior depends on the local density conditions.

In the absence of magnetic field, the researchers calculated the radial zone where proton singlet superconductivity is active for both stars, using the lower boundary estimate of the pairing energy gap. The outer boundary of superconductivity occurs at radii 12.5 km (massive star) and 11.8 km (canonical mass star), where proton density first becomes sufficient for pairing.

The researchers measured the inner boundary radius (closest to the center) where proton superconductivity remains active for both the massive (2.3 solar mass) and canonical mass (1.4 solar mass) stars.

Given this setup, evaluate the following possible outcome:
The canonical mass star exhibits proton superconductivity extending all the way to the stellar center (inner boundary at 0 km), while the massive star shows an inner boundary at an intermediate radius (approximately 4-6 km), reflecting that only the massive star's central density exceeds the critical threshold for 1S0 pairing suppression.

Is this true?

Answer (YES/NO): NO